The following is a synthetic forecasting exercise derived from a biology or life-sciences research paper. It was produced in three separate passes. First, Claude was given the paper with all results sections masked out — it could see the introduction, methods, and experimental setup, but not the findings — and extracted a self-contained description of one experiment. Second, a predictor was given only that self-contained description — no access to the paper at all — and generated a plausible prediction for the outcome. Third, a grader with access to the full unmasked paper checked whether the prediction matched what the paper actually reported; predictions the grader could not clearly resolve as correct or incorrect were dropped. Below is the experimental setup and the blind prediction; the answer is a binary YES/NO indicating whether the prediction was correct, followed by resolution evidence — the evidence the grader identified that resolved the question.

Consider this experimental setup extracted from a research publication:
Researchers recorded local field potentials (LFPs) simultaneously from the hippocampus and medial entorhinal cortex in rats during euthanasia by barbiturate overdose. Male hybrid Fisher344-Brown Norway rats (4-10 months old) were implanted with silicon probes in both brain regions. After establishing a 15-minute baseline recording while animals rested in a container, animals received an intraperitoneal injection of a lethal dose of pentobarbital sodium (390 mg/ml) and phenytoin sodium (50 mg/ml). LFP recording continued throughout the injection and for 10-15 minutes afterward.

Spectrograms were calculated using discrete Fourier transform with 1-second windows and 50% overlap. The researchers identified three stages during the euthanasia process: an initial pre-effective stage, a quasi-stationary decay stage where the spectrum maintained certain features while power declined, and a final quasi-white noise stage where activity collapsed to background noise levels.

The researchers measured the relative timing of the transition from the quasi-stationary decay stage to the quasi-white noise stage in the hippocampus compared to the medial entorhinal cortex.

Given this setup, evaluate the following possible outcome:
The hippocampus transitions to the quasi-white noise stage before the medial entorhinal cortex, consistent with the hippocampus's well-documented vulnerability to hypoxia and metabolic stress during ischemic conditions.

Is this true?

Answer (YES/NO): NO